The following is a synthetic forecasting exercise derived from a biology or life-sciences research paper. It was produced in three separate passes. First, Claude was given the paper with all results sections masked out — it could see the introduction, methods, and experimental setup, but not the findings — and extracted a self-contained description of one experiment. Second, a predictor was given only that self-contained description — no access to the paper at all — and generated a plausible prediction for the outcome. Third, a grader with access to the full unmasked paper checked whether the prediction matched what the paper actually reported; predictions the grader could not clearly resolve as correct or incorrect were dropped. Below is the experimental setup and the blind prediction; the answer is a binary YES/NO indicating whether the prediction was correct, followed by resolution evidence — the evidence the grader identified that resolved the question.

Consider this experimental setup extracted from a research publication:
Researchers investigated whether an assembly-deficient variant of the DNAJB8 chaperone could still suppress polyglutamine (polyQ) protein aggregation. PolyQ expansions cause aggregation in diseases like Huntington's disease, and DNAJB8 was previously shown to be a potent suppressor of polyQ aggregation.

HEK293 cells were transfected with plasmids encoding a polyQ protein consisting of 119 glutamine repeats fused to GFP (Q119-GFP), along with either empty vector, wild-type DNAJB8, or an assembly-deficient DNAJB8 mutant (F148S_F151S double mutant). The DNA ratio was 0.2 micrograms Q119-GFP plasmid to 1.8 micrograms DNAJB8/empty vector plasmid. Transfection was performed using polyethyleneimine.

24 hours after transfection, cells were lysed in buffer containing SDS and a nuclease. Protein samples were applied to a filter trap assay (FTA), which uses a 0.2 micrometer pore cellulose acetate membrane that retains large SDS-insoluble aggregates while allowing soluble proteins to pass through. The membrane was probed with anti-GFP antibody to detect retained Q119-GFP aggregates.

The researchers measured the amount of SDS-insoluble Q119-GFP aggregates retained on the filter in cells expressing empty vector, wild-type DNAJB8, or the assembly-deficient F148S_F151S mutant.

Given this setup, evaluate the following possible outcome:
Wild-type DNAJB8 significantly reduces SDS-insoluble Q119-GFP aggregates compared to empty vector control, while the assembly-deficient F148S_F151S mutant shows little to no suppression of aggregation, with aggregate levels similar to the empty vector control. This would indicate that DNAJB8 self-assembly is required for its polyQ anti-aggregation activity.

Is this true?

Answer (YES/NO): NO